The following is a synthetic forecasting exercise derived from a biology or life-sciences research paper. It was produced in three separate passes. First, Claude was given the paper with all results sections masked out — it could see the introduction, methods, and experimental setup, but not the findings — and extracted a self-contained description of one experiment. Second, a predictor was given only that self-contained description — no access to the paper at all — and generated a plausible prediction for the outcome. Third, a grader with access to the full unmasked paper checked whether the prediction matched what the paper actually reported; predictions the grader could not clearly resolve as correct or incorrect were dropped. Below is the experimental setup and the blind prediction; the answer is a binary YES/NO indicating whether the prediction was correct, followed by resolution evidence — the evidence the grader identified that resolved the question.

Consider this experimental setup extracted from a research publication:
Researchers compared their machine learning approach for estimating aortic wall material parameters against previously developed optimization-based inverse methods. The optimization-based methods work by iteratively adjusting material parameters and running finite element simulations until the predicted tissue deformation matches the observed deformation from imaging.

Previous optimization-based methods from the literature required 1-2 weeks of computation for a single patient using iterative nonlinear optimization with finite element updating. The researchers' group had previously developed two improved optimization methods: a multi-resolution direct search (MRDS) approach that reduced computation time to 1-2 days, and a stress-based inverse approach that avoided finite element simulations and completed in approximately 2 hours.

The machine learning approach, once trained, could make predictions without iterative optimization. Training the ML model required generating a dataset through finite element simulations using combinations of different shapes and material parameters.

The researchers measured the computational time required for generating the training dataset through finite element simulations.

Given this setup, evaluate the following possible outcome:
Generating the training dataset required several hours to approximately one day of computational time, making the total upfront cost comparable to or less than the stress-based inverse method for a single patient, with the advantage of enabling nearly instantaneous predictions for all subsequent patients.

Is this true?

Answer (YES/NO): NO